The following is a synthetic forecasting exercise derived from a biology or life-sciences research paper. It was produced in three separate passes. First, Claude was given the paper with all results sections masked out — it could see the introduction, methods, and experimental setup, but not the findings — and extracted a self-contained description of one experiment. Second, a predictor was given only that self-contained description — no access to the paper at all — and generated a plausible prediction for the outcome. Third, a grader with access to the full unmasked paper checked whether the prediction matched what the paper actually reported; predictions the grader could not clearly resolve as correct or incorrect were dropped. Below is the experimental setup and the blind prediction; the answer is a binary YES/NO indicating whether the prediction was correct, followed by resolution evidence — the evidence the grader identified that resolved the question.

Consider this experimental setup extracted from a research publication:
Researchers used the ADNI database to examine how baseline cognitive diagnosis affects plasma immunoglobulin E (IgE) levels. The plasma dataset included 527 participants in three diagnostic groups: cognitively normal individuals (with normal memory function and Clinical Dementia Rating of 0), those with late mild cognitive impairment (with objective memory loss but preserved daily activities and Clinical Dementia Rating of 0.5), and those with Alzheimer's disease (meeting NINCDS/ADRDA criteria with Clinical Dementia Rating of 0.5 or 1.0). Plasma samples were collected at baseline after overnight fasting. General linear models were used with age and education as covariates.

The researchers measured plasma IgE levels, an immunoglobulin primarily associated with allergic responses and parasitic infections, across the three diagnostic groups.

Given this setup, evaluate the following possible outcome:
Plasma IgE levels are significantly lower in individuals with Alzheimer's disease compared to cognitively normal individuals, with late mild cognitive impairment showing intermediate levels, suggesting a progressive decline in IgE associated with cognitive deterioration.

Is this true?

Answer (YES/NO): NO